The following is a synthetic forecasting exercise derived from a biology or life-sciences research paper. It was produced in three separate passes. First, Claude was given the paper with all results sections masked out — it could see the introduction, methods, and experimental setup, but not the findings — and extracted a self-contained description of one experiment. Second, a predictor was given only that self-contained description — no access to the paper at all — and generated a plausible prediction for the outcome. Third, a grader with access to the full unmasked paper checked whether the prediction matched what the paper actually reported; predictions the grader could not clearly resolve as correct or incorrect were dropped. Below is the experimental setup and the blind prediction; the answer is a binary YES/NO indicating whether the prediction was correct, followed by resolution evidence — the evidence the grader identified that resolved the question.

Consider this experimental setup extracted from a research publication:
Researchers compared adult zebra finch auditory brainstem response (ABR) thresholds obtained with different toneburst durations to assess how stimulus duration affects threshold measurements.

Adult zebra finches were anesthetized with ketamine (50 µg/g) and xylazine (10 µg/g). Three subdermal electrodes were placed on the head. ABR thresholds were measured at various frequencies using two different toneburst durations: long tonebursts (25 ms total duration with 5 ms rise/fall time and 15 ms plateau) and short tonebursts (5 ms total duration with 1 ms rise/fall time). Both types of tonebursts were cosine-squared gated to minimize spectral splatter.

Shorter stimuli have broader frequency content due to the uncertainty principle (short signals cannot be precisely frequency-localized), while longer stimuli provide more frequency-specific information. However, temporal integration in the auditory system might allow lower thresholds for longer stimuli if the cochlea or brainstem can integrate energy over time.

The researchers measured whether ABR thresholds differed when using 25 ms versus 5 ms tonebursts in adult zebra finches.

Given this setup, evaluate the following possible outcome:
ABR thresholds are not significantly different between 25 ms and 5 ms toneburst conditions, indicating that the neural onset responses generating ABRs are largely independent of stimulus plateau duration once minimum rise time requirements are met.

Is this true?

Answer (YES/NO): NO